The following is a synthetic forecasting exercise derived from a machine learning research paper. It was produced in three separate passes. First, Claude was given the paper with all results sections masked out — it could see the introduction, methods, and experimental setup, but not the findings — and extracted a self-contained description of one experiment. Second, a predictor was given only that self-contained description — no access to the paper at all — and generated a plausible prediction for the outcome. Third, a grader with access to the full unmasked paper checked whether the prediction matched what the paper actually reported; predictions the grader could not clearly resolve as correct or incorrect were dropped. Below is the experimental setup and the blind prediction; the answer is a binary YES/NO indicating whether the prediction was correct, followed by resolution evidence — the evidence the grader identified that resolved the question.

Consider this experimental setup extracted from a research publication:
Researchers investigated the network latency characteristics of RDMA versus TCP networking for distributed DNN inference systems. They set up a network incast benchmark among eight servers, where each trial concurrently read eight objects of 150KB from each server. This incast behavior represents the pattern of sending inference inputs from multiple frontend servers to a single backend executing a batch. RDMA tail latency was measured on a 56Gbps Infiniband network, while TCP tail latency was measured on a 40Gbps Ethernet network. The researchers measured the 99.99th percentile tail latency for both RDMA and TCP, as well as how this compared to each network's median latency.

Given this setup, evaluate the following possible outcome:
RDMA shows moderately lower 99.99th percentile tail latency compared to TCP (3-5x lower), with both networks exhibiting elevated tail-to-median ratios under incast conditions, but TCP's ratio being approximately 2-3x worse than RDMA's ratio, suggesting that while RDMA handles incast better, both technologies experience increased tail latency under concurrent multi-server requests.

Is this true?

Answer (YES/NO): NO